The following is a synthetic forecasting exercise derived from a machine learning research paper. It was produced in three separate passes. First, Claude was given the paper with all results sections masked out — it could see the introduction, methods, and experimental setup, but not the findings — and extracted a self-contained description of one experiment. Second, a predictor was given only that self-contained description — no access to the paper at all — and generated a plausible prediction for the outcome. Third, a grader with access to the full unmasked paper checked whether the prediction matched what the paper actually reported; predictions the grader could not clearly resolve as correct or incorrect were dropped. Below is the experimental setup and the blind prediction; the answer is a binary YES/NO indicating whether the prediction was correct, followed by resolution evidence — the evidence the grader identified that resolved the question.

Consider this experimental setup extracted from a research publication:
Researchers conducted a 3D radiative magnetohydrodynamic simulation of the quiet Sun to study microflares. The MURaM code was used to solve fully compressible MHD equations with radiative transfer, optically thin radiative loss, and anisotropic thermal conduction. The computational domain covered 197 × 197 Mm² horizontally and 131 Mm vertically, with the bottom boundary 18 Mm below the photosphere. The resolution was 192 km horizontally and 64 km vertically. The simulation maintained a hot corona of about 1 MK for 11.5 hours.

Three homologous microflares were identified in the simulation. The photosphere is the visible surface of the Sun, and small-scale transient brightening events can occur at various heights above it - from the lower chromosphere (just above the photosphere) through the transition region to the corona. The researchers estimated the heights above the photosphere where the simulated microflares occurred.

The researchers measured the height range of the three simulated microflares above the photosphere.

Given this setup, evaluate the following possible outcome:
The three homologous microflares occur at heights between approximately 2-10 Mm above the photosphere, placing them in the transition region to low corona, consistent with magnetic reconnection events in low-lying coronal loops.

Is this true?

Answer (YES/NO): NO